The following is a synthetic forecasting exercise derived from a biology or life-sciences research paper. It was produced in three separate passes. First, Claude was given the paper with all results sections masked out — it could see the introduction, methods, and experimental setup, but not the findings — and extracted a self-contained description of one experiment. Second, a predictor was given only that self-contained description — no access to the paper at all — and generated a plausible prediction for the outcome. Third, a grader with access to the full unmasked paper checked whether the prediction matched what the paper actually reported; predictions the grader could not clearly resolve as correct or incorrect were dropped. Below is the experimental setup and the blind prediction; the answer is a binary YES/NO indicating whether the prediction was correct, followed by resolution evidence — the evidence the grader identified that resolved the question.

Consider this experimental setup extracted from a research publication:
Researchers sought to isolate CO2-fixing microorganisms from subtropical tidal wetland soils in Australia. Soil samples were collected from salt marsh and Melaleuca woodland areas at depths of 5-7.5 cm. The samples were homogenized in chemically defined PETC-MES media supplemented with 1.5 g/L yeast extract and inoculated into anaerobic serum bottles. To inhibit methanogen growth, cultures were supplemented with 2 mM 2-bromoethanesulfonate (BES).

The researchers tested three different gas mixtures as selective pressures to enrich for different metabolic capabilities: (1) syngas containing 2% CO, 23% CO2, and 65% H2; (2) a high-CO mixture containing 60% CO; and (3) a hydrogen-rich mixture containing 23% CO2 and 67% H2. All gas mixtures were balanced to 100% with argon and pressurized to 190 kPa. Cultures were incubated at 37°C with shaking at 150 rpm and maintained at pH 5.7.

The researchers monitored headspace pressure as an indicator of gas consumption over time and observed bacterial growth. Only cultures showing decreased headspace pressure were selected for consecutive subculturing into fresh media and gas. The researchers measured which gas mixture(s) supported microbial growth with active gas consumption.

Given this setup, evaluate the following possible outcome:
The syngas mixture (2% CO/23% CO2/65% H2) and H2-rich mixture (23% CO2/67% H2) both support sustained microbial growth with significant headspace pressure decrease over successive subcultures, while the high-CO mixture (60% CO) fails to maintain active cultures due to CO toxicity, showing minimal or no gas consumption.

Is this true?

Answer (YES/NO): NO